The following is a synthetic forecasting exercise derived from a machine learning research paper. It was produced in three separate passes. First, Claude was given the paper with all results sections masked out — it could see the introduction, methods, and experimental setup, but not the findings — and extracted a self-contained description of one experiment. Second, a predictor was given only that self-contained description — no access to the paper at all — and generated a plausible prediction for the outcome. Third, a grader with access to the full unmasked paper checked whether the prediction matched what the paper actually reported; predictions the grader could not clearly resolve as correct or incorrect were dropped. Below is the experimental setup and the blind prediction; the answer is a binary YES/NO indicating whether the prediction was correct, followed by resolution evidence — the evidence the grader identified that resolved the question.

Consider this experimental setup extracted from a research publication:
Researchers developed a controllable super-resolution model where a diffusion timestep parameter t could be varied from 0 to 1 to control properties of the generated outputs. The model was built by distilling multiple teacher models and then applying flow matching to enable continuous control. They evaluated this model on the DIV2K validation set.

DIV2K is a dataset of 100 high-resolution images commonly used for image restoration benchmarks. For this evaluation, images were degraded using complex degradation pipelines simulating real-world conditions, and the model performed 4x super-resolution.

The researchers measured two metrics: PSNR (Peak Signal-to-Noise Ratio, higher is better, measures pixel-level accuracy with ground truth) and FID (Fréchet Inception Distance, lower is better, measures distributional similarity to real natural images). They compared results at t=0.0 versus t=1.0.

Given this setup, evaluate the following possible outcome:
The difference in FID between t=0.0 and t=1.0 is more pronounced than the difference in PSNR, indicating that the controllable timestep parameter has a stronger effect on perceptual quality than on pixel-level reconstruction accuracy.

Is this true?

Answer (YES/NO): YES